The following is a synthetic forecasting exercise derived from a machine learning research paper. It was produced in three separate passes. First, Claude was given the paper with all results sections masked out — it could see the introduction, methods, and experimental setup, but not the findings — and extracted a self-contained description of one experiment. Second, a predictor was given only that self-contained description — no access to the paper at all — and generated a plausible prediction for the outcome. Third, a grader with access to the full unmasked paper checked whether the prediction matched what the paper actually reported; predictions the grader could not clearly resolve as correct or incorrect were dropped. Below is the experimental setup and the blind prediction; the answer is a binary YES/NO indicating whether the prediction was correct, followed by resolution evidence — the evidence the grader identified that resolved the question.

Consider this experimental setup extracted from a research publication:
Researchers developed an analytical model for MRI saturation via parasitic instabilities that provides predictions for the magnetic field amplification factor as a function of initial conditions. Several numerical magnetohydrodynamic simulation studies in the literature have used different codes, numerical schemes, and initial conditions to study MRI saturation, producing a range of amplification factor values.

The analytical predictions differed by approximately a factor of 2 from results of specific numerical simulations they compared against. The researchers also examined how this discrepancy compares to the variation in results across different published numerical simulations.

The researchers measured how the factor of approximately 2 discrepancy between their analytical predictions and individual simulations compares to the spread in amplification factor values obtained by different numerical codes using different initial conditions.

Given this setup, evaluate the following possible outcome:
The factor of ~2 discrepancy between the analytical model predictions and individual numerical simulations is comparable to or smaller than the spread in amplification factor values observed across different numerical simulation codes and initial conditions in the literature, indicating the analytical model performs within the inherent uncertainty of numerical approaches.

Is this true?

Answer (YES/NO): YES